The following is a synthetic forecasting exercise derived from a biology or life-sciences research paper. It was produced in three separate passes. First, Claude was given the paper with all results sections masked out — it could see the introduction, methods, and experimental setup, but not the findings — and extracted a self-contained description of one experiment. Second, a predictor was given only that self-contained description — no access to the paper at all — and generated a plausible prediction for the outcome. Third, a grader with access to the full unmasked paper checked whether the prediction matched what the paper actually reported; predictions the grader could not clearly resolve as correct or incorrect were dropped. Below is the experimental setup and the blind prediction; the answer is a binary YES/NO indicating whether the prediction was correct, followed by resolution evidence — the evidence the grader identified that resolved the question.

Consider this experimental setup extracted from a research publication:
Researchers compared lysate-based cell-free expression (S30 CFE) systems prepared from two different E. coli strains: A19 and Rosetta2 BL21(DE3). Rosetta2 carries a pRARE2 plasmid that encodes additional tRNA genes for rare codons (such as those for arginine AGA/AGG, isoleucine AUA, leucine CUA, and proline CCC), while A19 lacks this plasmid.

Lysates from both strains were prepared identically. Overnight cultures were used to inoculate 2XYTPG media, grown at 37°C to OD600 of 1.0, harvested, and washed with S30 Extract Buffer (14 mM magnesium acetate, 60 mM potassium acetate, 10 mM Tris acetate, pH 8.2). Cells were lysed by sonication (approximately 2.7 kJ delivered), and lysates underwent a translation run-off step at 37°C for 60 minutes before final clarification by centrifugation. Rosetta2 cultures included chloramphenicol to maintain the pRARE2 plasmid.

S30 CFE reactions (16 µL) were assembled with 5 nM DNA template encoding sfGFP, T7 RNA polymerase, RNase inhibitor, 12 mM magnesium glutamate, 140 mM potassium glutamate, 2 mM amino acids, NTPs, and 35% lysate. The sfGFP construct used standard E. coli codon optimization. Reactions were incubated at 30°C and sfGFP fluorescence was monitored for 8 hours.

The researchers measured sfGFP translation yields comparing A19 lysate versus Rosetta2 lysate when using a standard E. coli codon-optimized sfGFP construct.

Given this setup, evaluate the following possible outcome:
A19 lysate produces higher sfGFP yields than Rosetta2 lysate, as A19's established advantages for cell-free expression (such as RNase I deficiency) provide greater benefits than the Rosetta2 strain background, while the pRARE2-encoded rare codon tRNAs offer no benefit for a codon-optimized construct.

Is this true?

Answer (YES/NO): NO